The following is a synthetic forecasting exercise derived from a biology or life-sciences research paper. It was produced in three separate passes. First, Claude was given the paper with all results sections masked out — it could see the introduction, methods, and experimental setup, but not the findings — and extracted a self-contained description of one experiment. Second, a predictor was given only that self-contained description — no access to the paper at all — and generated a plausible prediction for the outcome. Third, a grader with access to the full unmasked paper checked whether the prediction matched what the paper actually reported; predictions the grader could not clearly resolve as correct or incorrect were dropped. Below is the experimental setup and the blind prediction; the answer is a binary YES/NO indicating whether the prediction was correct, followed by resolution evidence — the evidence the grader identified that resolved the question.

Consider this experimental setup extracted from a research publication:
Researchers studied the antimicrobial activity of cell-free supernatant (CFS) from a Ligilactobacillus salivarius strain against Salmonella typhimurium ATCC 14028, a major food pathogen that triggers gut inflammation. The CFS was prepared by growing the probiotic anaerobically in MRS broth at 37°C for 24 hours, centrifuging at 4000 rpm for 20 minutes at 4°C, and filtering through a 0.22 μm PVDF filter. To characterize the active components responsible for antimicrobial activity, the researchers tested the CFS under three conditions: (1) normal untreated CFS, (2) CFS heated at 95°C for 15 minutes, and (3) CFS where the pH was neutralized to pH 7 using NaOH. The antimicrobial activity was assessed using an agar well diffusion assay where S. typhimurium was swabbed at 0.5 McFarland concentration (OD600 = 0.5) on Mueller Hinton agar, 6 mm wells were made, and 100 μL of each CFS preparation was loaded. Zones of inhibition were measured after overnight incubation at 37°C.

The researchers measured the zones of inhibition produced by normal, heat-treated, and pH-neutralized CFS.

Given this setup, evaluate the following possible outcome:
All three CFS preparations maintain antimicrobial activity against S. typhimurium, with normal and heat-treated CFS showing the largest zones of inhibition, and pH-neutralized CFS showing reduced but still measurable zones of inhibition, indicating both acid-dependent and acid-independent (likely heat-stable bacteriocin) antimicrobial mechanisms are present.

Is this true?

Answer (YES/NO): NO